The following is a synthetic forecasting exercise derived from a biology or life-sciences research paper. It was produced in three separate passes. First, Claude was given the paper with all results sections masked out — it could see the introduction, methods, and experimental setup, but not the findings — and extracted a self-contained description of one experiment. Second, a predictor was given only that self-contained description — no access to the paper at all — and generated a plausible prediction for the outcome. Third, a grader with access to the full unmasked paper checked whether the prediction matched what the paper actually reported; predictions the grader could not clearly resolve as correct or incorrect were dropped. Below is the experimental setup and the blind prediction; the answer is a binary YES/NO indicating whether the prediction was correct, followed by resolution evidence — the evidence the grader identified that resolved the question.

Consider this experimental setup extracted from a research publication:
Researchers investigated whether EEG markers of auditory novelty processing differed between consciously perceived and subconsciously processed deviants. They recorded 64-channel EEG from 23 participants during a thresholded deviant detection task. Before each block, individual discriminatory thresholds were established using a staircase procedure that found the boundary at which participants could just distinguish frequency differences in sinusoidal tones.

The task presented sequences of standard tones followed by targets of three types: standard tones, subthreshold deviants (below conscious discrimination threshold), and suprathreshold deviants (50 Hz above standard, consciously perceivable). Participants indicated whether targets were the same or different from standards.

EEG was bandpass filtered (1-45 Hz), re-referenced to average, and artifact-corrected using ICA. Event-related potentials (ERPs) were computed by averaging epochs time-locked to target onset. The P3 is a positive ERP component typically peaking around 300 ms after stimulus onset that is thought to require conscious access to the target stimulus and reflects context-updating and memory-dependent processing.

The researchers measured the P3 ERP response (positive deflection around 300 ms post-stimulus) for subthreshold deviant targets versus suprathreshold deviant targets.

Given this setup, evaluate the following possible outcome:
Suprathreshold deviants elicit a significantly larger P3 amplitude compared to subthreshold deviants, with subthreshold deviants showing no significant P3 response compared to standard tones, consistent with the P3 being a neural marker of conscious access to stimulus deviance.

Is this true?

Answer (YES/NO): YES